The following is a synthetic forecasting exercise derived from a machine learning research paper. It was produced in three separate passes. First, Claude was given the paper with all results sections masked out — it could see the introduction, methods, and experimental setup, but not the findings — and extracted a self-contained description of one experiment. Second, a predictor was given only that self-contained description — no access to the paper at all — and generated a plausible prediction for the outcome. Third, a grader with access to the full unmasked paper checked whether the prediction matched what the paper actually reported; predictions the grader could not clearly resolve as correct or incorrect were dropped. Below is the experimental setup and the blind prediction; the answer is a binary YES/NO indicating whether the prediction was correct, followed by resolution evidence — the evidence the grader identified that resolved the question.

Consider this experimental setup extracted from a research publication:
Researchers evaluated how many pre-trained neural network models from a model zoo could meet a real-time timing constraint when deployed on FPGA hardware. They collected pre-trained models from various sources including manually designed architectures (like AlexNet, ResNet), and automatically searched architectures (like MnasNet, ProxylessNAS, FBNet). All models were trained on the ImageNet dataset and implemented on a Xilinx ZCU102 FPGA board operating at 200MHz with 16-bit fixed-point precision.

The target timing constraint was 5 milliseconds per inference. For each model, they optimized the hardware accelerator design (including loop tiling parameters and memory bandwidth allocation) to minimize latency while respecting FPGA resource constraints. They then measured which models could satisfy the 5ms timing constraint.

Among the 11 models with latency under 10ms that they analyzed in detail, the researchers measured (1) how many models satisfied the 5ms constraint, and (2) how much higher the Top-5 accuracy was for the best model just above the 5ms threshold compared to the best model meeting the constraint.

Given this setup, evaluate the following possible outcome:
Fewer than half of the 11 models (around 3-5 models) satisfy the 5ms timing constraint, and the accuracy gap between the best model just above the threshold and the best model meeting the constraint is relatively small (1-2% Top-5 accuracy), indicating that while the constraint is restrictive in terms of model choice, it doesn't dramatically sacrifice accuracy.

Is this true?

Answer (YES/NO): NO